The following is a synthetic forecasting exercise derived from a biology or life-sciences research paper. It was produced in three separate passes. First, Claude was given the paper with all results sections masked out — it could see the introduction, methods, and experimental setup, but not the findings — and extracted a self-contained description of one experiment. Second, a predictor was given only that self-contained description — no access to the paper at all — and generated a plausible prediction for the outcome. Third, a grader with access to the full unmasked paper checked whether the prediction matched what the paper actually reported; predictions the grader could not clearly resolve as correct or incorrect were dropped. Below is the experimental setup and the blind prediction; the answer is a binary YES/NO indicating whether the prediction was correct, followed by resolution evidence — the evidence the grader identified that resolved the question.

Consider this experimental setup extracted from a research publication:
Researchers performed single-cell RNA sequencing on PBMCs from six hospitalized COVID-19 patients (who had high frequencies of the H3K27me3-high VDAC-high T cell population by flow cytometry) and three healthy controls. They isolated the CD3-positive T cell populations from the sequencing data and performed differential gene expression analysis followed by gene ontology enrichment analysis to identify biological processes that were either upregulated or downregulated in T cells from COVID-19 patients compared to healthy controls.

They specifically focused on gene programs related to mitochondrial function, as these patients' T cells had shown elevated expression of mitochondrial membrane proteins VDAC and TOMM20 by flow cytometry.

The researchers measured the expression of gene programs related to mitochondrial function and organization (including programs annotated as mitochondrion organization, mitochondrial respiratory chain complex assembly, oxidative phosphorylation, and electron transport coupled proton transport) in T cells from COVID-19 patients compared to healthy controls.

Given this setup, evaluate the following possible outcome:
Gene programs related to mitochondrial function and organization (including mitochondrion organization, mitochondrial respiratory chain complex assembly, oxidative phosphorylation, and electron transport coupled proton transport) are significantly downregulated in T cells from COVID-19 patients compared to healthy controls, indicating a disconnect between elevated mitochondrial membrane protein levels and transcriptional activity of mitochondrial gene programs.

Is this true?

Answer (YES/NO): YES